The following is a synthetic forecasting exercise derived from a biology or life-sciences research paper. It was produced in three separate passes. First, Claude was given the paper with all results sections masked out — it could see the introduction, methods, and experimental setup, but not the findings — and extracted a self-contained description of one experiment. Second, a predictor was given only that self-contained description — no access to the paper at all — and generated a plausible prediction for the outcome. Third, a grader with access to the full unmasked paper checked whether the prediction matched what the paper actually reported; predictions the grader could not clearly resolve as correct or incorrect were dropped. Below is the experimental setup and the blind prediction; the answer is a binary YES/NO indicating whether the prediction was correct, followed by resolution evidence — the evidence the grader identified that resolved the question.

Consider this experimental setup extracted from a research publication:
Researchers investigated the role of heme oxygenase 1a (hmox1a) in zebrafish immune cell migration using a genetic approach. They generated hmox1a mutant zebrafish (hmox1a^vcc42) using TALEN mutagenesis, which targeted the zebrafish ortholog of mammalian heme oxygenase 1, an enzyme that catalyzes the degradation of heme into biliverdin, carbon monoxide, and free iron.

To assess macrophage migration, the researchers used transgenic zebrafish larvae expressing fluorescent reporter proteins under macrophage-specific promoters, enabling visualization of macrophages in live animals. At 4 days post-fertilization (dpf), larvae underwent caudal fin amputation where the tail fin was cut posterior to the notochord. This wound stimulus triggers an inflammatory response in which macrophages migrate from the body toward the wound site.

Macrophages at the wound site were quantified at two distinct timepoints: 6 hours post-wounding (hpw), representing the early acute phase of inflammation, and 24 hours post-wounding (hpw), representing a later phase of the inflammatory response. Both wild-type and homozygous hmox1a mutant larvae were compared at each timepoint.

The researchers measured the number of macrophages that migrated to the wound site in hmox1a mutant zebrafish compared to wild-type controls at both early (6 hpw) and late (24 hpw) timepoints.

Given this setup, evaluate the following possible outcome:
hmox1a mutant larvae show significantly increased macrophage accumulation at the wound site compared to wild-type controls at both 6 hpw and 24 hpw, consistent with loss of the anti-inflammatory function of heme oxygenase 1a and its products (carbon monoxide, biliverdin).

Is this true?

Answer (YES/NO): NO